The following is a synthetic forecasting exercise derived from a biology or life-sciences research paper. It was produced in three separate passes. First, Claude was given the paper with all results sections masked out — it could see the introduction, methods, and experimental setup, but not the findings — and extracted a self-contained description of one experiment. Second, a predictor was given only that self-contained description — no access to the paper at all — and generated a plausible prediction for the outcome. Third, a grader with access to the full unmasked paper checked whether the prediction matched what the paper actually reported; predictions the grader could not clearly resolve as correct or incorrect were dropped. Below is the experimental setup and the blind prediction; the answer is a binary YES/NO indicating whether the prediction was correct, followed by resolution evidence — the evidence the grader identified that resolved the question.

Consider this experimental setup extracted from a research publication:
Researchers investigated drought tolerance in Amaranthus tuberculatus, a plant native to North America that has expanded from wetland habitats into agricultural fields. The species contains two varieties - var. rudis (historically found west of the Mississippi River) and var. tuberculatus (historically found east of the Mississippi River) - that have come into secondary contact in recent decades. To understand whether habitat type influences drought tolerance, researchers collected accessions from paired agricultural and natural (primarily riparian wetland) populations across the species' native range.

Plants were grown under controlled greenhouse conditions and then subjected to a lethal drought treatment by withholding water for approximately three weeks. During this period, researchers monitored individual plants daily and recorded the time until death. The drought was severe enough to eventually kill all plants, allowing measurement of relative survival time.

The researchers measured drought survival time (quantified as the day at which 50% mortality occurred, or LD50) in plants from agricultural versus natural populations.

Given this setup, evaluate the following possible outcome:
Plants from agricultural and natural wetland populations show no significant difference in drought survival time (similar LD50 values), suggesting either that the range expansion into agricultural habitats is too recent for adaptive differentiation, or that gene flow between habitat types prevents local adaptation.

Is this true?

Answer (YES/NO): NO